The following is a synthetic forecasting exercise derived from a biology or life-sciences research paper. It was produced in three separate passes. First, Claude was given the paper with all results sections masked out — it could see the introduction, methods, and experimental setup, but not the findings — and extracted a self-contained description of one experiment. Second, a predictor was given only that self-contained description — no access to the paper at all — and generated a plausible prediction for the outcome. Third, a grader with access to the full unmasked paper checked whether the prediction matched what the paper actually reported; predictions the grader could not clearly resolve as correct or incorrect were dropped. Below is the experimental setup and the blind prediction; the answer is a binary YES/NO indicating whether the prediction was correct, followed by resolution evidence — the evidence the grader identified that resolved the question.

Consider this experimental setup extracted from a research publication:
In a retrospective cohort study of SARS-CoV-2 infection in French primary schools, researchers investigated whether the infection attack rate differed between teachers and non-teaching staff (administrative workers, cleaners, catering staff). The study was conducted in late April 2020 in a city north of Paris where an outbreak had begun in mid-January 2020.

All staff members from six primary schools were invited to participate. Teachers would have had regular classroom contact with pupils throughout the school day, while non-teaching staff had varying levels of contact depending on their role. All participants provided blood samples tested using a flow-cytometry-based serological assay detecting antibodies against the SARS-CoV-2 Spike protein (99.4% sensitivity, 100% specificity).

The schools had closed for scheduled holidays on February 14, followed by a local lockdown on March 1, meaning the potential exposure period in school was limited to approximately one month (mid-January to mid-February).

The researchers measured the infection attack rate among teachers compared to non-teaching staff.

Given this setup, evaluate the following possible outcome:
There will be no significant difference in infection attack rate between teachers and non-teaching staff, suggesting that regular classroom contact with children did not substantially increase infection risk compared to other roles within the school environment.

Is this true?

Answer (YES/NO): YES